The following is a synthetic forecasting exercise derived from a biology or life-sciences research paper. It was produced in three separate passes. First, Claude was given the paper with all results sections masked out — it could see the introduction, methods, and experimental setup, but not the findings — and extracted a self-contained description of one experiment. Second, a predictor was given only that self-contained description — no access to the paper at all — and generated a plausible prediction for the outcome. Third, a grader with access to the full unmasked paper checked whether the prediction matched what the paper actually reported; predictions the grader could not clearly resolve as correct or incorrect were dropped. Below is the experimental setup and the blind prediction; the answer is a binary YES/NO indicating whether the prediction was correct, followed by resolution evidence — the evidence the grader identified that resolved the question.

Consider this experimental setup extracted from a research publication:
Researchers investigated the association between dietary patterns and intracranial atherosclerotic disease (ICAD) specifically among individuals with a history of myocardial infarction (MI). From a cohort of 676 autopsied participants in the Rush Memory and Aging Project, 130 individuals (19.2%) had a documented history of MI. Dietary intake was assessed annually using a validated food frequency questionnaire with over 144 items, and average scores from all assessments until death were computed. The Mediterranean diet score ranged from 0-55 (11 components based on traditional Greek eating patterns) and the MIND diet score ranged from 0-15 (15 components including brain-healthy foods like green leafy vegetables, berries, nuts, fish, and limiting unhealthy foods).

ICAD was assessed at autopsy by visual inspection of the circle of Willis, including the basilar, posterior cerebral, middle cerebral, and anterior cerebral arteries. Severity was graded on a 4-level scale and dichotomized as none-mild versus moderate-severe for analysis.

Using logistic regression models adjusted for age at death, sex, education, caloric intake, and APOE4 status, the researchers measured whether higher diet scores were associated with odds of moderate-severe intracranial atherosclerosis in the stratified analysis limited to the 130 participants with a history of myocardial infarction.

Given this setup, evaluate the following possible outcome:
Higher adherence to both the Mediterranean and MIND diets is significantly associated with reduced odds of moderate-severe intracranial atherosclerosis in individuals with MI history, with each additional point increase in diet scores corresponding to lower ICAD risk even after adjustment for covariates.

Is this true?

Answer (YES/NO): NO